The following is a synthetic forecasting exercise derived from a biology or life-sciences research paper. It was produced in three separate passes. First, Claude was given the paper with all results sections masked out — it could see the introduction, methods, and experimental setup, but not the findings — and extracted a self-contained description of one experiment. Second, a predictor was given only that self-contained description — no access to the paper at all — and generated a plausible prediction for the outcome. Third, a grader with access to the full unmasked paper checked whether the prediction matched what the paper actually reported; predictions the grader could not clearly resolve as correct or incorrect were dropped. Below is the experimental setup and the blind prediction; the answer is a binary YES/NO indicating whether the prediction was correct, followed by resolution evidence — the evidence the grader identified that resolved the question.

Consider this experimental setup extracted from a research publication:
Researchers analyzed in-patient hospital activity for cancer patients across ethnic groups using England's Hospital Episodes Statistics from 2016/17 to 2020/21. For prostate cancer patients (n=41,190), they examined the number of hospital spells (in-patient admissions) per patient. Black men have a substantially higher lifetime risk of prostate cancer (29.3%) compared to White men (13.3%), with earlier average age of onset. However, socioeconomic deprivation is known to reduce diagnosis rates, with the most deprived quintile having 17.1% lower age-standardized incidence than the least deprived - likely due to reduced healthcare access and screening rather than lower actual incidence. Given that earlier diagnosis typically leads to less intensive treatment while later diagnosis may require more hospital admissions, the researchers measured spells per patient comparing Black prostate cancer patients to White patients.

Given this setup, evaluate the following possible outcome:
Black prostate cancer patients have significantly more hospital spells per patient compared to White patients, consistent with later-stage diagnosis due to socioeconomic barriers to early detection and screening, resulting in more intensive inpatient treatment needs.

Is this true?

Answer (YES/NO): NO